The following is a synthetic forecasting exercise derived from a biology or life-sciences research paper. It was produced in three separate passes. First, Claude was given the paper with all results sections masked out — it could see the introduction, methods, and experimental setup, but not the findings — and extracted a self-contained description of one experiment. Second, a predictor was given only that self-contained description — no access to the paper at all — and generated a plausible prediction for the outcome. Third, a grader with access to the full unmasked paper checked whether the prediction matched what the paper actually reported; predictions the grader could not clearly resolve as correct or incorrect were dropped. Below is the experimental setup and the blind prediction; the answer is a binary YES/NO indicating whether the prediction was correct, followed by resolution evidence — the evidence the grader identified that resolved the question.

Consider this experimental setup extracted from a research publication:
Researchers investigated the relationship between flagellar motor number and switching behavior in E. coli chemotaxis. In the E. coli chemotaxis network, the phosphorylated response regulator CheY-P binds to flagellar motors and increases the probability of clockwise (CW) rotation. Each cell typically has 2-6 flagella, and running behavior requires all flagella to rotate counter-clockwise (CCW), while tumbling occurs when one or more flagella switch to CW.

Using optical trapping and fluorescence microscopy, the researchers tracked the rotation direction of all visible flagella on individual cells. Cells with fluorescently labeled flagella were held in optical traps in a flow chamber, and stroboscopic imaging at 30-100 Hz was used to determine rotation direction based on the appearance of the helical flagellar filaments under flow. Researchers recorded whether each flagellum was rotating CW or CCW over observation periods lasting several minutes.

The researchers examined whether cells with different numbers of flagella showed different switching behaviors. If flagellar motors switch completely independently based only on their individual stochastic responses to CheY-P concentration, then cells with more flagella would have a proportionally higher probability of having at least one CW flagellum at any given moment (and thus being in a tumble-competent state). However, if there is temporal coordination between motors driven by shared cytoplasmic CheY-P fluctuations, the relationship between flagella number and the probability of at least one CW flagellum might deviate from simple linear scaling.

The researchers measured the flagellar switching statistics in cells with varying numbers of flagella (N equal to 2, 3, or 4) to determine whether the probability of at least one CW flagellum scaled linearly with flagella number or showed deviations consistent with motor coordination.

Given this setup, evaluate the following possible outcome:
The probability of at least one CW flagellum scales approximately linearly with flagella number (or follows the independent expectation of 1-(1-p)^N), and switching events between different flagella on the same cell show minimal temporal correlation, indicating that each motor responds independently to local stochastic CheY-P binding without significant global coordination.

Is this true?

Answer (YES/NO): NO